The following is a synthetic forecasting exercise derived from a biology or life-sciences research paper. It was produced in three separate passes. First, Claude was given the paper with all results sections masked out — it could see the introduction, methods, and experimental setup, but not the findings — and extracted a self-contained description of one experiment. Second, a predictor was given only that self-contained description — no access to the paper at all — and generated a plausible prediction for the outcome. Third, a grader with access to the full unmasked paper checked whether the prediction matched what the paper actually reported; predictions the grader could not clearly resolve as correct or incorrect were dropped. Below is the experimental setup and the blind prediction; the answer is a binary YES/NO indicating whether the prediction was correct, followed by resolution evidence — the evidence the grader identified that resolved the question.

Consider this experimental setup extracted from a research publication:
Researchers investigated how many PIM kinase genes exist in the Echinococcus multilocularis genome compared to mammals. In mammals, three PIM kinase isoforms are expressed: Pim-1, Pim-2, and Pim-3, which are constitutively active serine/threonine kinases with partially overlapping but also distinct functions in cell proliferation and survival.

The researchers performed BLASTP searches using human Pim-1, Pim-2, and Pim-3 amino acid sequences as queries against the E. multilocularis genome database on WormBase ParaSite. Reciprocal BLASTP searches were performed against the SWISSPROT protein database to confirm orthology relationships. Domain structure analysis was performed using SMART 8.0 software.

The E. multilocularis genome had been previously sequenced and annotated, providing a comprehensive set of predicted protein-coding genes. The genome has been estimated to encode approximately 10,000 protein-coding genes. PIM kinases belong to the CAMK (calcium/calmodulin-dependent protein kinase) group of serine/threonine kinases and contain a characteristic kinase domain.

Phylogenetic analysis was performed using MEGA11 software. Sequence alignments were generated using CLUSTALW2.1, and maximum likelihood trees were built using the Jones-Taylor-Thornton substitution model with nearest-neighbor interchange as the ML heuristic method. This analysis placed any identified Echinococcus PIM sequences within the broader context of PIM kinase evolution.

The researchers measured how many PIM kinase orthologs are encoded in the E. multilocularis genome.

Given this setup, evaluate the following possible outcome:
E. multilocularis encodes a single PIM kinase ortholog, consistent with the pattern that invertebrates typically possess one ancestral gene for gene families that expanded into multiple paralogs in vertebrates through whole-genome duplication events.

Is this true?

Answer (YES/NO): YES